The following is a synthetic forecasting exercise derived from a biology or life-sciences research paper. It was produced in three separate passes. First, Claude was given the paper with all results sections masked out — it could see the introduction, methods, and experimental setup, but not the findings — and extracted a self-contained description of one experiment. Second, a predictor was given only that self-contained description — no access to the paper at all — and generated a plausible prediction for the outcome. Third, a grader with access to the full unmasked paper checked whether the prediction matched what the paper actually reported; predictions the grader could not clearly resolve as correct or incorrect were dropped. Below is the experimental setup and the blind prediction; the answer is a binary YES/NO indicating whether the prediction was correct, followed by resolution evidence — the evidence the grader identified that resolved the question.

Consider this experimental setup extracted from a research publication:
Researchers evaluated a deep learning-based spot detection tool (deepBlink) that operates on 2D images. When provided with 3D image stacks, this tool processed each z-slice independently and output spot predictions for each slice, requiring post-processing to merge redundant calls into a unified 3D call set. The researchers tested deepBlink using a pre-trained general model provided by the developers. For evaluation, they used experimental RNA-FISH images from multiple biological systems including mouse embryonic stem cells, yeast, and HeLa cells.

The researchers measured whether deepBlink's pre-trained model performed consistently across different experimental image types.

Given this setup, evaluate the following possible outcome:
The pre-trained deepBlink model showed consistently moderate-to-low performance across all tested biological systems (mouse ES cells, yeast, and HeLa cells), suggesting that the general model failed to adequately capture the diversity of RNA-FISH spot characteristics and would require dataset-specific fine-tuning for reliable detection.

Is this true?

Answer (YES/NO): NO